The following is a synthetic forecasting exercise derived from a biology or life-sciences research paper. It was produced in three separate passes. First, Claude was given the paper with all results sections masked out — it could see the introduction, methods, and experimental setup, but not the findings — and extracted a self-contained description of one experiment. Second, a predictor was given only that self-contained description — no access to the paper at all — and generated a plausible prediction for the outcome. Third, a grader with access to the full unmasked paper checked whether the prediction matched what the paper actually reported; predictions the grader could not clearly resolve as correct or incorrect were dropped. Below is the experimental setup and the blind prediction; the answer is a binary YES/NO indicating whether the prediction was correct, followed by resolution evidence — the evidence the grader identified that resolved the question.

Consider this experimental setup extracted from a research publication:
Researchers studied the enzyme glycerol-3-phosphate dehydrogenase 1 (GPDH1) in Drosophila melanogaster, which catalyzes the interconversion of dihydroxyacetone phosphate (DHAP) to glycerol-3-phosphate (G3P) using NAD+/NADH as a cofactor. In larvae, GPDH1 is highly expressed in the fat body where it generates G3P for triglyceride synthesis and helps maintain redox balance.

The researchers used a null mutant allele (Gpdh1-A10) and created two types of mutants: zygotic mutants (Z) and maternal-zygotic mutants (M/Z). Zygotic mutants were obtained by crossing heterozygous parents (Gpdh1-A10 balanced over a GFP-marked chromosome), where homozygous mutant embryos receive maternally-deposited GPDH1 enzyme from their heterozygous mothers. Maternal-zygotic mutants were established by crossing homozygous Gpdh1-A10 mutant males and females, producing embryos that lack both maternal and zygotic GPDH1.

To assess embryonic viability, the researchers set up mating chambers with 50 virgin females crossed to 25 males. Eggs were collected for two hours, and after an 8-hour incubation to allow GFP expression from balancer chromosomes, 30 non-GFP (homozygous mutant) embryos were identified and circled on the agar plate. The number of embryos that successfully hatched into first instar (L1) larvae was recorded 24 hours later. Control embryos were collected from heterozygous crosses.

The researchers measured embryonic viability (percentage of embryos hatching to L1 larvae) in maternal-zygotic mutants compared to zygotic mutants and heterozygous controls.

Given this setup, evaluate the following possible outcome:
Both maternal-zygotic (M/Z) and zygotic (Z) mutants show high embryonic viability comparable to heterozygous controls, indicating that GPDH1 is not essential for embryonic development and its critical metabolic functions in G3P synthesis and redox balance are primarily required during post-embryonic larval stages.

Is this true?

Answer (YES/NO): NO